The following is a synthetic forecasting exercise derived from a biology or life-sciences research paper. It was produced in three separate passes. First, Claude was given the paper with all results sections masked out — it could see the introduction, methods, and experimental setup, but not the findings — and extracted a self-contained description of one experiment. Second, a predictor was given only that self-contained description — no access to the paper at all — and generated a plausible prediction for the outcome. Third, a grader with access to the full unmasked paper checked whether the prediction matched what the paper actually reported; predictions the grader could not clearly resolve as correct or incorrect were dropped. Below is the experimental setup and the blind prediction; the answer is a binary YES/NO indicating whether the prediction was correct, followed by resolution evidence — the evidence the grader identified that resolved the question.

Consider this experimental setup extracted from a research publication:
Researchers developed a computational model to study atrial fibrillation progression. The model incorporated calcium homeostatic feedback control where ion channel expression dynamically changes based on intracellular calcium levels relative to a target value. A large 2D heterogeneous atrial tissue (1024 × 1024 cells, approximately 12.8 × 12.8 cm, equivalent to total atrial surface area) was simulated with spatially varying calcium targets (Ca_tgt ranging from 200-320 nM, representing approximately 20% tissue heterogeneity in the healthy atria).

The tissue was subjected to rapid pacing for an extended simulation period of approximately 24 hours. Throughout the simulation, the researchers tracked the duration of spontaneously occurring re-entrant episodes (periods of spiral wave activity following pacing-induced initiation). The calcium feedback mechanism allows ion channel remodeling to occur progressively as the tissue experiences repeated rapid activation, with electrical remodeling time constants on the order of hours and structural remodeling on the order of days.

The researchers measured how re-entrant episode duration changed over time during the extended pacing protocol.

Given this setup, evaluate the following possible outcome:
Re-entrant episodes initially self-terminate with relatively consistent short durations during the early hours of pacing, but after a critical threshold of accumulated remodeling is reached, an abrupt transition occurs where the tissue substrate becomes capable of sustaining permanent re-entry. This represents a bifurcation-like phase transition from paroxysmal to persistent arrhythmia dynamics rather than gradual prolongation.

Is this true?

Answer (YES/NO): NO